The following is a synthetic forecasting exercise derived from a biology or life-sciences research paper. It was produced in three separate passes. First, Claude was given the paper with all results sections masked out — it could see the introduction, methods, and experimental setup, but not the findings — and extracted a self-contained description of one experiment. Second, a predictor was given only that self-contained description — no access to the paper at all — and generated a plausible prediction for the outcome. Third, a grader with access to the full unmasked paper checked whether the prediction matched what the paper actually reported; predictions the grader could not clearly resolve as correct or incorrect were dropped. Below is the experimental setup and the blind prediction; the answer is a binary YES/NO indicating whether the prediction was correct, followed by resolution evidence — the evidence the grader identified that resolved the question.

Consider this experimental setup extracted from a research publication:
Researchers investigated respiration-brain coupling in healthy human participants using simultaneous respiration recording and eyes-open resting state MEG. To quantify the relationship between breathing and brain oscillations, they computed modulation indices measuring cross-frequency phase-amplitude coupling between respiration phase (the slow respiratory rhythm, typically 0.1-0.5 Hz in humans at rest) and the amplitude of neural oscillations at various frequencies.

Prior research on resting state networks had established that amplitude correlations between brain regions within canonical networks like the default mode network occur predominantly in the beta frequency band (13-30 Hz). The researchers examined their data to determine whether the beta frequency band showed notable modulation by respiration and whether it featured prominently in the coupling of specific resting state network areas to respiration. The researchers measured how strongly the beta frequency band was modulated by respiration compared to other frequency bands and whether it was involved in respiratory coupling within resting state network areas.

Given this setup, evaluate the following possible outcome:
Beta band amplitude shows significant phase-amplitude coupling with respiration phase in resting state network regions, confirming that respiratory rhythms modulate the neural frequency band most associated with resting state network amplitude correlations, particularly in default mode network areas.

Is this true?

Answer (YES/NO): YES